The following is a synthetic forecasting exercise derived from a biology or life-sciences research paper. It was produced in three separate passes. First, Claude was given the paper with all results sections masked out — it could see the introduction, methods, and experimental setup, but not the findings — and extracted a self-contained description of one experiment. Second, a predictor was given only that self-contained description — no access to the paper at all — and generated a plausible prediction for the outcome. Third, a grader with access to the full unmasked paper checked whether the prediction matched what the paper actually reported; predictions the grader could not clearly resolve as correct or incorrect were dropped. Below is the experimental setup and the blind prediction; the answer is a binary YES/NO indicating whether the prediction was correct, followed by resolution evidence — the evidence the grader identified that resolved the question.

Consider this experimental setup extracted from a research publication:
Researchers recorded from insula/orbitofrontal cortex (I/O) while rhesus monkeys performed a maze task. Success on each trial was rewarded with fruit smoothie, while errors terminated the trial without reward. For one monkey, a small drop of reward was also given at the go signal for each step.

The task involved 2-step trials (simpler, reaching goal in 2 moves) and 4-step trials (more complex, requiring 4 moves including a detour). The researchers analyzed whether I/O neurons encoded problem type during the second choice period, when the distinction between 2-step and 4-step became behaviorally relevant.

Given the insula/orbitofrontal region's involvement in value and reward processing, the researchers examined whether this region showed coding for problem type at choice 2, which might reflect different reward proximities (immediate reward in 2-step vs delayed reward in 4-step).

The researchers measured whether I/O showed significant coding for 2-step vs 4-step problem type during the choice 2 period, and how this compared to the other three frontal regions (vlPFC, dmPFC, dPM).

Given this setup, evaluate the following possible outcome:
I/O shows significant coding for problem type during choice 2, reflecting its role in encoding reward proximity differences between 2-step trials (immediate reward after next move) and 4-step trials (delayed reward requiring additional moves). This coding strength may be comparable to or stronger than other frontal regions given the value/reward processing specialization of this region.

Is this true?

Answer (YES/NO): YES